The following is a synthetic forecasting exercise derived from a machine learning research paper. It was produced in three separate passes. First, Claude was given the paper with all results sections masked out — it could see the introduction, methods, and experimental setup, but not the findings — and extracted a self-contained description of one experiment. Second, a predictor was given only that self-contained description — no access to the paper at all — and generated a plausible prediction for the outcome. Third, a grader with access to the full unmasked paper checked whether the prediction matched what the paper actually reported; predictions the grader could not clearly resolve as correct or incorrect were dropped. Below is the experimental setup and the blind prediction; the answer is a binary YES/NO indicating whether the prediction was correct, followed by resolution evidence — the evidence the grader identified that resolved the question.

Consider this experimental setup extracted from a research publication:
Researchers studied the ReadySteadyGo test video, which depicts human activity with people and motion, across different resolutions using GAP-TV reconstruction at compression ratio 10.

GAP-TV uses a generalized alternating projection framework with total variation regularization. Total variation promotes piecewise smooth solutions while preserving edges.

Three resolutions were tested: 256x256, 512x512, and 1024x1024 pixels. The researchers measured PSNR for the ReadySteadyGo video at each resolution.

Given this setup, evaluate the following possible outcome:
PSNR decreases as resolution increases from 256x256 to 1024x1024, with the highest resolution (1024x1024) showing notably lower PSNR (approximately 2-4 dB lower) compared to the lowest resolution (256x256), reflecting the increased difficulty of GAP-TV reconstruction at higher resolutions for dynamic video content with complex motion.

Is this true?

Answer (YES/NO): NO